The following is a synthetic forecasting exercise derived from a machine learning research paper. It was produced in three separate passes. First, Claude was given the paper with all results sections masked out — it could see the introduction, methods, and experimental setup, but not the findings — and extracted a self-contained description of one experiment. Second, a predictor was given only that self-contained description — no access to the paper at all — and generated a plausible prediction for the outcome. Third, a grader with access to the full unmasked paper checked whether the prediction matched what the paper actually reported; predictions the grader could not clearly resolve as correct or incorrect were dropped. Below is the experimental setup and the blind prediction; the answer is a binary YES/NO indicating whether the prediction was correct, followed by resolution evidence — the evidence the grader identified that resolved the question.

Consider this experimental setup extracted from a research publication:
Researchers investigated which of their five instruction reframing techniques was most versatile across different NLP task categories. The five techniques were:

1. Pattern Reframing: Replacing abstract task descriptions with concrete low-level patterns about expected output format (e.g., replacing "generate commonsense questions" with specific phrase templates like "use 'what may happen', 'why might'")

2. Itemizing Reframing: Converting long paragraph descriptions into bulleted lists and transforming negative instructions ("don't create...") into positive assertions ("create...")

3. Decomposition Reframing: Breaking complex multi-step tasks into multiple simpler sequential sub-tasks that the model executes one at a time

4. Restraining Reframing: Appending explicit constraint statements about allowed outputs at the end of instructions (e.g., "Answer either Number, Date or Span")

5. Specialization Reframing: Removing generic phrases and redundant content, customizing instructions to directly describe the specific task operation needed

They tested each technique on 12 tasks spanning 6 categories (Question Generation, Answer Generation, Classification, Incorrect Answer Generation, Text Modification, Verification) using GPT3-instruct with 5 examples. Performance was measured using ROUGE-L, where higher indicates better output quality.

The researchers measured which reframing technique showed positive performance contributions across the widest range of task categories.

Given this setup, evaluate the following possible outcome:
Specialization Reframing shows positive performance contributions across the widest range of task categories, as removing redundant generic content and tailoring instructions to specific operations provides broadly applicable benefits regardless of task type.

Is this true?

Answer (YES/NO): NO